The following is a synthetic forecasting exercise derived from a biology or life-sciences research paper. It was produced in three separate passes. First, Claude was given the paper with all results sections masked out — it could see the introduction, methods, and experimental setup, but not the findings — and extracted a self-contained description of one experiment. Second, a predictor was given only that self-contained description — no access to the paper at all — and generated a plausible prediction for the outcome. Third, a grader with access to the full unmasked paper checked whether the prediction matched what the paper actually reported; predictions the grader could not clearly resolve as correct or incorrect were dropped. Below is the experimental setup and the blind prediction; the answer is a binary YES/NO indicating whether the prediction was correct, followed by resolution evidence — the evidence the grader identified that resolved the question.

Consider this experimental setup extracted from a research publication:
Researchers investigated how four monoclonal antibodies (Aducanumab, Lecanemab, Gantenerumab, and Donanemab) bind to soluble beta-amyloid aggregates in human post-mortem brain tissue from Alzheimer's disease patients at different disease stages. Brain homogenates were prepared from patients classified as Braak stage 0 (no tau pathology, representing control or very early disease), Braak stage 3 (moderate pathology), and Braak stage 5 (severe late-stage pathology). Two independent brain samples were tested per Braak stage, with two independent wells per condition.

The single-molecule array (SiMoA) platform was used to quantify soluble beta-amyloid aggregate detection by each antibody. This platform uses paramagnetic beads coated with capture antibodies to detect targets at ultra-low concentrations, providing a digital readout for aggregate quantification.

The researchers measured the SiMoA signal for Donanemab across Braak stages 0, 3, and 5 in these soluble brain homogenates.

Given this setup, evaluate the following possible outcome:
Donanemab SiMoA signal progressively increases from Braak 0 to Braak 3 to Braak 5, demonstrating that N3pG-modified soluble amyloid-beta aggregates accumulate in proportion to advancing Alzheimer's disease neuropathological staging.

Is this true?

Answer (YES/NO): NO